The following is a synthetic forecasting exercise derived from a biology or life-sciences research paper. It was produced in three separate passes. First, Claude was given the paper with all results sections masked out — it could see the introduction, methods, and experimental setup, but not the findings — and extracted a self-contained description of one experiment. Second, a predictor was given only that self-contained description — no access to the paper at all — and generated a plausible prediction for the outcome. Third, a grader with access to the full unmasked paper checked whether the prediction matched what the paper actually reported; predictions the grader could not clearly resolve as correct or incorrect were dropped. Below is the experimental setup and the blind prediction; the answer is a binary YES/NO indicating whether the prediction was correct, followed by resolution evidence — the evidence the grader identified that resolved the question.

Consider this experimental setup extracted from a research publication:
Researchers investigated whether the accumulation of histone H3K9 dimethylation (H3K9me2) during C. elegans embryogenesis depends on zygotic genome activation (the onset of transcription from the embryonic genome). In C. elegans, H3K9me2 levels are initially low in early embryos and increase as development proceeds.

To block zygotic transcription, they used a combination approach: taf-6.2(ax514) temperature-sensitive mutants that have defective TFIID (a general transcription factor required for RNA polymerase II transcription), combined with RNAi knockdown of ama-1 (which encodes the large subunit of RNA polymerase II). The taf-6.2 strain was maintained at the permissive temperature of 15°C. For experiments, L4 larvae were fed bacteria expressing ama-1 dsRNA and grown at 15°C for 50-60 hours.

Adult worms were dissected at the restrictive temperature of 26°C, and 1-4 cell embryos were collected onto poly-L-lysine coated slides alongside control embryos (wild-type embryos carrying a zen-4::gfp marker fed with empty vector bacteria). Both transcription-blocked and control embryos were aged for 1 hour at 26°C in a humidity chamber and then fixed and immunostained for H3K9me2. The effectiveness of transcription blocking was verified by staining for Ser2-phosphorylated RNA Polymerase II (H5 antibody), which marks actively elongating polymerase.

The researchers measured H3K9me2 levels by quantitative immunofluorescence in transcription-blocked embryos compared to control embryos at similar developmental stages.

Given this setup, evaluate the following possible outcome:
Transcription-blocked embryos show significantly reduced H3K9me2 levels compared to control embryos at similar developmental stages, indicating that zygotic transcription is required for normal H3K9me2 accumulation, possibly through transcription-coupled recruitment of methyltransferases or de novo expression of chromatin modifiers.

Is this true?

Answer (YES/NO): NO